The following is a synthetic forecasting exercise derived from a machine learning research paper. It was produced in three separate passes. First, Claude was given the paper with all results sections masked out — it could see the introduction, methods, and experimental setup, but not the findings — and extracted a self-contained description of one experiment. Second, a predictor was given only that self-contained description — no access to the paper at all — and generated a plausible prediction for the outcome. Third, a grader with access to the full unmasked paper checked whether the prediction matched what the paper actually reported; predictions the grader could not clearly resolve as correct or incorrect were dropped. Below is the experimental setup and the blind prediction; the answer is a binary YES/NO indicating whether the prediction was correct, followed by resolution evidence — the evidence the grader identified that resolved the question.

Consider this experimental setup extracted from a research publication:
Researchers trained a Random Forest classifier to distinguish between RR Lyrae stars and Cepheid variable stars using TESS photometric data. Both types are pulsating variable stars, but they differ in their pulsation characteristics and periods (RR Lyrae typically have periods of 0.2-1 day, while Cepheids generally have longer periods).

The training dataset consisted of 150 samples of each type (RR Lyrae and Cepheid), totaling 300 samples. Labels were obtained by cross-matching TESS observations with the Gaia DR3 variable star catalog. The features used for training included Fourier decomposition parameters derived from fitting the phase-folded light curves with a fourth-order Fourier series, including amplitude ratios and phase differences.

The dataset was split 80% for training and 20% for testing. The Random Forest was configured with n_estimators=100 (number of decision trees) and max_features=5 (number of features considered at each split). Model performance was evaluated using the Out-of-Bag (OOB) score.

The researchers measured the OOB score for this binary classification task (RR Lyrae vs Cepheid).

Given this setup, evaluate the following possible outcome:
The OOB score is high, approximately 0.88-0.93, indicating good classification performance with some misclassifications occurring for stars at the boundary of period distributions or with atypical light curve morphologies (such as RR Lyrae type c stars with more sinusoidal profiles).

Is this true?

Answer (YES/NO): NO